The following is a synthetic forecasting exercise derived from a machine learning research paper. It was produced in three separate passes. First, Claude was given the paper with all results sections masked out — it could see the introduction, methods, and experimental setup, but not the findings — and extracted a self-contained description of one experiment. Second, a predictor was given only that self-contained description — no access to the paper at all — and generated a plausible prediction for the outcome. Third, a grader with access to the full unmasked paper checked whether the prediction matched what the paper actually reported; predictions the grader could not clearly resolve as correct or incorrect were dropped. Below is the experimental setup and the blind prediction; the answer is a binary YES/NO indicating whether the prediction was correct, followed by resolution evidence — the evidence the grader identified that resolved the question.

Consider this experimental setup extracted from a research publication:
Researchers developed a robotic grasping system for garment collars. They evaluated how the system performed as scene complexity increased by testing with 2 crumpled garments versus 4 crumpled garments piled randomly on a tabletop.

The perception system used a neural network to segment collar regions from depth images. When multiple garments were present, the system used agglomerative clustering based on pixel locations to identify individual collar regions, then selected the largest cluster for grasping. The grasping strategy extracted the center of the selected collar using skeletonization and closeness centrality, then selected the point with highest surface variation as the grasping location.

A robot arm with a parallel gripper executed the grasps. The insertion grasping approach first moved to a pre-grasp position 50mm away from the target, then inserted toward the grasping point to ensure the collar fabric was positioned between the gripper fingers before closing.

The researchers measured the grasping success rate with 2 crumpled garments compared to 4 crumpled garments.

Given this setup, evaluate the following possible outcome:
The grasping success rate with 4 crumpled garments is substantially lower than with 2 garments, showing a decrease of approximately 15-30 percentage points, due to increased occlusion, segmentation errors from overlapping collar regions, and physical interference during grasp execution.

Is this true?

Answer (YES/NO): YES